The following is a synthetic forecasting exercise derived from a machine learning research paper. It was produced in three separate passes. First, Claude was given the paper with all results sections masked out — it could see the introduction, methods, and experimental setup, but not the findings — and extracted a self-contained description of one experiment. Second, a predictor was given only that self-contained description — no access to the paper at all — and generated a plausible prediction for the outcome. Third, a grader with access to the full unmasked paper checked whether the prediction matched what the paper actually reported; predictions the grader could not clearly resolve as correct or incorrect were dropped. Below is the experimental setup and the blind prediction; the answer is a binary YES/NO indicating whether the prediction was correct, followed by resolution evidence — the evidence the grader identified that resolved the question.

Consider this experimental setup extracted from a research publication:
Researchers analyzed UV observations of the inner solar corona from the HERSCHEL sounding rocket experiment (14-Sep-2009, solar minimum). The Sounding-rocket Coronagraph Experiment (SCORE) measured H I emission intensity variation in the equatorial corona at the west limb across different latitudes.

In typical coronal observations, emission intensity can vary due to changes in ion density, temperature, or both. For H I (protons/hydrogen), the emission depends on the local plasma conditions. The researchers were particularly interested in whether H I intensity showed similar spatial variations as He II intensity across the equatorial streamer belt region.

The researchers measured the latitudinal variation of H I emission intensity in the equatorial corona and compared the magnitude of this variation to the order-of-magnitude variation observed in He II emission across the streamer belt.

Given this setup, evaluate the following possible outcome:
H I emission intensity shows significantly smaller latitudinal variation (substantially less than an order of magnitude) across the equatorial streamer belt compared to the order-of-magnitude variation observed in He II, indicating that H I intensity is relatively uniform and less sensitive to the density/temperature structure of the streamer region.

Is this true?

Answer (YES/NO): YES